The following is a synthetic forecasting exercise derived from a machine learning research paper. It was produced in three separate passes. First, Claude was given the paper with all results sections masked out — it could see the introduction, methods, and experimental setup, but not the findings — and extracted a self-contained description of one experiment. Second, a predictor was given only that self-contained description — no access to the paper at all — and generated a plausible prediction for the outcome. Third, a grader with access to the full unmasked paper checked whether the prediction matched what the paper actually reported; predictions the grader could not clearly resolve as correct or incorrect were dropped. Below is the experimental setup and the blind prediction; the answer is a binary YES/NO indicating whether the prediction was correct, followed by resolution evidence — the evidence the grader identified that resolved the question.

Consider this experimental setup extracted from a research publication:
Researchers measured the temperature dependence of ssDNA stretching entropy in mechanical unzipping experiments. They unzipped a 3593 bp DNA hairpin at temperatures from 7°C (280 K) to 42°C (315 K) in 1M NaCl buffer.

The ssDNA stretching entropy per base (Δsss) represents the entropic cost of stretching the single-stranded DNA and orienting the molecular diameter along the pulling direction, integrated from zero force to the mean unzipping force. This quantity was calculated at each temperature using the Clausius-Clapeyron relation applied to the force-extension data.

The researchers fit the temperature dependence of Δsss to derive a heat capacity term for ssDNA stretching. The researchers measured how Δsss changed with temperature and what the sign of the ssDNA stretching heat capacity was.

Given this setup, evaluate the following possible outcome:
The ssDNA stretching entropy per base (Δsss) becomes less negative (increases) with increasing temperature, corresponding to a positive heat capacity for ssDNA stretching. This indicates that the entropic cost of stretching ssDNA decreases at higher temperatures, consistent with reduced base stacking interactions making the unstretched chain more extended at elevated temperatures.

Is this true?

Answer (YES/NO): NO